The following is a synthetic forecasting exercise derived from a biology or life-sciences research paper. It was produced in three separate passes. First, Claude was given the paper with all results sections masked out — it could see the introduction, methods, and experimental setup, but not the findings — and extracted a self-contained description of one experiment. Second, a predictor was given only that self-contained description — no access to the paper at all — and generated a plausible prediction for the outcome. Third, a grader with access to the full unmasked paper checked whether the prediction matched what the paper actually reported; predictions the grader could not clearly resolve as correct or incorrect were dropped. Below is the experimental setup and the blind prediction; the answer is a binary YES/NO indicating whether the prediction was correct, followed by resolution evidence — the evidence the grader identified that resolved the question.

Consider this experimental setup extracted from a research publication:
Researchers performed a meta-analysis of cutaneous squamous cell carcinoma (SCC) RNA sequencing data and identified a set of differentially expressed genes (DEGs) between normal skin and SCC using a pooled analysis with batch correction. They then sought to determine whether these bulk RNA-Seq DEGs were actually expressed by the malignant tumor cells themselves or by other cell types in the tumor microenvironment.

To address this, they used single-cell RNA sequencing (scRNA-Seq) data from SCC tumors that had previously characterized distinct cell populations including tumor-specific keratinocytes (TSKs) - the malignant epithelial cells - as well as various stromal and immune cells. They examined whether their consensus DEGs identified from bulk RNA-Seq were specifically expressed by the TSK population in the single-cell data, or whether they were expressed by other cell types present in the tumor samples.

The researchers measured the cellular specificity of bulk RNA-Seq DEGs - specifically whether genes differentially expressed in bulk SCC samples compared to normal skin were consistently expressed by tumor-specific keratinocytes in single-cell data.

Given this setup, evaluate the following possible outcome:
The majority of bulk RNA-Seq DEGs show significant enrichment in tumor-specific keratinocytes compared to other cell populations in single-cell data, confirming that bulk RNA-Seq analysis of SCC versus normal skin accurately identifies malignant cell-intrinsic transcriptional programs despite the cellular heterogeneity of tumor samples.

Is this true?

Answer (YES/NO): NO